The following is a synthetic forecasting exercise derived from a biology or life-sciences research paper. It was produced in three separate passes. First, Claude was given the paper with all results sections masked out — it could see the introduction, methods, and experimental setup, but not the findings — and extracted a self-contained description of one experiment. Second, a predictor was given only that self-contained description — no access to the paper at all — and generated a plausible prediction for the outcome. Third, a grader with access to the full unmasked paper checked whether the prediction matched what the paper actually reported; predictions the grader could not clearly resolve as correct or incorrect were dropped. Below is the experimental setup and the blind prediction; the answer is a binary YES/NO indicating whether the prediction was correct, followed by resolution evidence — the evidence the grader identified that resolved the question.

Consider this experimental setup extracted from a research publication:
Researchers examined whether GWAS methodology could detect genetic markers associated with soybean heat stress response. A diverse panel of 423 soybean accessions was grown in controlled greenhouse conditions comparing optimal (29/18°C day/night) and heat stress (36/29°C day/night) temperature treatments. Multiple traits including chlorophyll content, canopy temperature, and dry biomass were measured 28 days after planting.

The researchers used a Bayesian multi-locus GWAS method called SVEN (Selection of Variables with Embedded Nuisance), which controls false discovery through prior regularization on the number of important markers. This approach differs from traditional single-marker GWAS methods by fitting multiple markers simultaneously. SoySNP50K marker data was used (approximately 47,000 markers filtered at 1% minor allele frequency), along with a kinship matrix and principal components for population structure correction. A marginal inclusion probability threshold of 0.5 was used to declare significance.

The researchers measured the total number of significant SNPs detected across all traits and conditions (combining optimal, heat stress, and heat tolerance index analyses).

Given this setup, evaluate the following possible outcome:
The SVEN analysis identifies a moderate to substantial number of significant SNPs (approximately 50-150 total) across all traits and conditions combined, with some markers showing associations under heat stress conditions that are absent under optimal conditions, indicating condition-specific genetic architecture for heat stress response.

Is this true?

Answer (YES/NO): NO